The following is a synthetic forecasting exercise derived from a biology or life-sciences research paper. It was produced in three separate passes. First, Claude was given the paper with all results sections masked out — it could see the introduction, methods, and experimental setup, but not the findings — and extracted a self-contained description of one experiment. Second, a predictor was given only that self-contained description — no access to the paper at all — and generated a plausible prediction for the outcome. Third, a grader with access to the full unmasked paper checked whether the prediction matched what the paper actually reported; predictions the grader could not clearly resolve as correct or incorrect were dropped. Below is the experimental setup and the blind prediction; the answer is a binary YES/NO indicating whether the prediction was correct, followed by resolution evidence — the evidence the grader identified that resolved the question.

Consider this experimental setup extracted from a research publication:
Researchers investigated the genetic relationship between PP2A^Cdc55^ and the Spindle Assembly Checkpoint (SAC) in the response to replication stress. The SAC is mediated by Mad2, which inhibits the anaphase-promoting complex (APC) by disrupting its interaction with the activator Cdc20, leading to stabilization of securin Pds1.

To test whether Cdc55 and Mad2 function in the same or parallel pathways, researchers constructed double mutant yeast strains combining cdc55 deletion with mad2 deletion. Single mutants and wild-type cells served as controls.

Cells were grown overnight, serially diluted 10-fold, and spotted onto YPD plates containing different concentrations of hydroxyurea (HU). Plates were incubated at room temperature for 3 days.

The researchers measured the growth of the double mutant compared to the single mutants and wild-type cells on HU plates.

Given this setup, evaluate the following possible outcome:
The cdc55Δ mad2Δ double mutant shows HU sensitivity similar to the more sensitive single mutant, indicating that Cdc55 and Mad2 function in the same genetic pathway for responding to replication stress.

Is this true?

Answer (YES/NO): NO